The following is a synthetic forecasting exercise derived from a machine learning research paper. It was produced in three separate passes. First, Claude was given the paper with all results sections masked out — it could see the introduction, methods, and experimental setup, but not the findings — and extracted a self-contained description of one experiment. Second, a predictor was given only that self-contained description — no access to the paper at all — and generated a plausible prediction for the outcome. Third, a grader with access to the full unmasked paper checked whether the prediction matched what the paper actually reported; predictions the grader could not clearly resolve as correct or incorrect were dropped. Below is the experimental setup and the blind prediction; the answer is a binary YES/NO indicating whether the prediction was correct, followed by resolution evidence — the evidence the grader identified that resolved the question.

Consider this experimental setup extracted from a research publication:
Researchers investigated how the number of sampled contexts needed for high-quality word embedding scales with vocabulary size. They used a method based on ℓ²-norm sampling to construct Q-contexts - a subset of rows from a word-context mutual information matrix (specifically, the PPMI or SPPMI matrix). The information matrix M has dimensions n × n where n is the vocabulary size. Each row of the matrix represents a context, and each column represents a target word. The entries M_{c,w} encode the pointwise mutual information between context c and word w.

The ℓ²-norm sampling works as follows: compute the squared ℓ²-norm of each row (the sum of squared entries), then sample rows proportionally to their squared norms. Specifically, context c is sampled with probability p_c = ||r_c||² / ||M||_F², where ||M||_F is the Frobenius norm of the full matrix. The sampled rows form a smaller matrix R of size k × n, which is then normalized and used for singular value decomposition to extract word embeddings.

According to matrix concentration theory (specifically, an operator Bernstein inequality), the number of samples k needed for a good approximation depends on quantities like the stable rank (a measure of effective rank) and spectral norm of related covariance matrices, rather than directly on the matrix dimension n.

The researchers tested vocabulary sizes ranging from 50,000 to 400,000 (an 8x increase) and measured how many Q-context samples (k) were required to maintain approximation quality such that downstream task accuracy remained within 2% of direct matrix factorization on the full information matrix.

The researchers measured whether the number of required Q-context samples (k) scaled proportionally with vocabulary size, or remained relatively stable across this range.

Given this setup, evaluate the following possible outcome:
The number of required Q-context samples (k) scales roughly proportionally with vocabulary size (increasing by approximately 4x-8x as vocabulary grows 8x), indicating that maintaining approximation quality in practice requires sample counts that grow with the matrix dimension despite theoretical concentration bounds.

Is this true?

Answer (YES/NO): NO